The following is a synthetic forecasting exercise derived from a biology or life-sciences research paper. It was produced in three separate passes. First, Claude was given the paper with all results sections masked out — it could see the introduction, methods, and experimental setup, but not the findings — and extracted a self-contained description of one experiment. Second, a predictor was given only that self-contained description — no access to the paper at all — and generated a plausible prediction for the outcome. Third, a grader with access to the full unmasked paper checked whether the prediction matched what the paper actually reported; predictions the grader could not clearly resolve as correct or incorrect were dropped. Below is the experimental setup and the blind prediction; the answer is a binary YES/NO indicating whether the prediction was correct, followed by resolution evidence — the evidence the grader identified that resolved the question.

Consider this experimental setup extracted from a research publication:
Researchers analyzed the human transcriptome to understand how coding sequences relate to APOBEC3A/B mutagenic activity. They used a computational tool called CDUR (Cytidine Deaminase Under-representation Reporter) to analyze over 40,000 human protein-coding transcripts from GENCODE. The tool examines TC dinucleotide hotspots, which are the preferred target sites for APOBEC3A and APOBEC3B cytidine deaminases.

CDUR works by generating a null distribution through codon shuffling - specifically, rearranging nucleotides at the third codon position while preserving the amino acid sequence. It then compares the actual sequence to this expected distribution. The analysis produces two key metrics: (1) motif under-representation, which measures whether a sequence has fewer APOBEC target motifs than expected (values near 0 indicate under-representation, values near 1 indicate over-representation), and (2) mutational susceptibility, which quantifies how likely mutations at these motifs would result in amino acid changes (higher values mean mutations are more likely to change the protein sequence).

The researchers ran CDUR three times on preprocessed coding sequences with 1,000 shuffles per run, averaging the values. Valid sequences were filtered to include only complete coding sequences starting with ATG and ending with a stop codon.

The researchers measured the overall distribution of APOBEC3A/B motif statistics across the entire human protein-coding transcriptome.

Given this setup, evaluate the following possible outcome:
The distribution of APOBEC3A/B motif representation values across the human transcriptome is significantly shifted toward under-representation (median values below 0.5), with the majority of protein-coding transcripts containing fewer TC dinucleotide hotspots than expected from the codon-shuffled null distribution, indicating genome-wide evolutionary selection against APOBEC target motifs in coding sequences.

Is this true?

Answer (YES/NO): NO